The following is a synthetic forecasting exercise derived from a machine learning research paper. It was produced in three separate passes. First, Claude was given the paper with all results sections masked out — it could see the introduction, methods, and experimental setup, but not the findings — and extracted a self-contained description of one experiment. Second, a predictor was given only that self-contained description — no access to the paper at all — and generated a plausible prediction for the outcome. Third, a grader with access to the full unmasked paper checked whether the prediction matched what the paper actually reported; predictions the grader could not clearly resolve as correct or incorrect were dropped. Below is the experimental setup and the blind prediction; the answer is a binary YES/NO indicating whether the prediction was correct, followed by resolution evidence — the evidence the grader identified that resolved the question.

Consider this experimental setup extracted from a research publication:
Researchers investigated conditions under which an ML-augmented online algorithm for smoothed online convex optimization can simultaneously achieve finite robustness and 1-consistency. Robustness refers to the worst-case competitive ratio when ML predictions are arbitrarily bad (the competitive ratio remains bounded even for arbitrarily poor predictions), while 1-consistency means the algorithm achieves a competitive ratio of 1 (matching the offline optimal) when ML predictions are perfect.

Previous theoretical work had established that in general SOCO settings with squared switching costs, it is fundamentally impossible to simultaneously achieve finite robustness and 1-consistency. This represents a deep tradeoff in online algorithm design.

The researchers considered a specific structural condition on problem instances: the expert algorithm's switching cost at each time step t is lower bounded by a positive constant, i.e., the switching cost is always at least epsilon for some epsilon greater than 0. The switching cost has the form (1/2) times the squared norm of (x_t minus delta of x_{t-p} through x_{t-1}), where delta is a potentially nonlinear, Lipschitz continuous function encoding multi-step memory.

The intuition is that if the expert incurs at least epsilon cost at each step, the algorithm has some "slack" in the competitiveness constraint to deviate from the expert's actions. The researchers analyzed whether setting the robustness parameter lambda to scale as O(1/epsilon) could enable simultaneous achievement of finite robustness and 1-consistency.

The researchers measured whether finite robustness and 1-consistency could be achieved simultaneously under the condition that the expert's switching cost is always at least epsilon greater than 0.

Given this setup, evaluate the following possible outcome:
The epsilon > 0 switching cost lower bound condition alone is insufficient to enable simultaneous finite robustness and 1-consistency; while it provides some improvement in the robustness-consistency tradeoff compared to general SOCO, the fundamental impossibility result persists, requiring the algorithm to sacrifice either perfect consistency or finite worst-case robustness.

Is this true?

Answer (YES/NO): NO